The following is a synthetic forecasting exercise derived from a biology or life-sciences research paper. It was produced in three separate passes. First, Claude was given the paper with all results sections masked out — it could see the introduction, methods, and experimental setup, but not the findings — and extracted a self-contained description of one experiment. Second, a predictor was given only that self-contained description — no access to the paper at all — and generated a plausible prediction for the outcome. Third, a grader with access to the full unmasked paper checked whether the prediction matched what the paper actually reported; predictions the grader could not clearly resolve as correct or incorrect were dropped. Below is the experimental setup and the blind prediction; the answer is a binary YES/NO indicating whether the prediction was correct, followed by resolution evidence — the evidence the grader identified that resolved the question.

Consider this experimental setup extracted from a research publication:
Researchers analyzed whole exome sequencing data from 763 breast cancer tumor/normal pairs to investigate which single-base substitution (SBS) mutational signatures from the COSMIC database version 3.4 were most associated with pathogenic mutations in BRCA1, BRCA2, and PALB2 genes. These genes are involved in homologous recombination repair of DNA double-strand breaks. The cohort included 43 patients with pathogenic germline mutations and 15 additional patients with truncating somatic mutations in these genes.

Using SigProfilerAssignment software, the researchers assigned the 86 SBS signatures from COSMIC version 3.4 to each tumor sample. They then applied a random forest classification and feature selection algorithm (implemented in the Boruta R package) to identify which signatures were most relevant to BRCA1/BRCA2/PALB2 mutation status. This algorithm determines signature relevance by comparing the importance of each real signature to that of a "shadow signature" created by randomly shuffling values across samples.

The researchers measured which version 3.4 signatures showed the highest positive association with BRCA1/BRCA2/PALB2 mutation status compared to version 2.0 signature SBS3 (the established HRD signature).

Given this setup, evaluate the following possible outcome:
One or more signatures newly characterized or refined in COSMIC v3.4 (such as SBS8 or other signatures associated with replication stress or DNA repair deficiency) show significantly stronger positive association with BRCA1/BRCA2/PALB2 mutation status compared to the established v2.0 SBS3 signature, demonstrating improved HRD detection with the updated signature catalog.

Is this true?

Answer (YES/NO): NO